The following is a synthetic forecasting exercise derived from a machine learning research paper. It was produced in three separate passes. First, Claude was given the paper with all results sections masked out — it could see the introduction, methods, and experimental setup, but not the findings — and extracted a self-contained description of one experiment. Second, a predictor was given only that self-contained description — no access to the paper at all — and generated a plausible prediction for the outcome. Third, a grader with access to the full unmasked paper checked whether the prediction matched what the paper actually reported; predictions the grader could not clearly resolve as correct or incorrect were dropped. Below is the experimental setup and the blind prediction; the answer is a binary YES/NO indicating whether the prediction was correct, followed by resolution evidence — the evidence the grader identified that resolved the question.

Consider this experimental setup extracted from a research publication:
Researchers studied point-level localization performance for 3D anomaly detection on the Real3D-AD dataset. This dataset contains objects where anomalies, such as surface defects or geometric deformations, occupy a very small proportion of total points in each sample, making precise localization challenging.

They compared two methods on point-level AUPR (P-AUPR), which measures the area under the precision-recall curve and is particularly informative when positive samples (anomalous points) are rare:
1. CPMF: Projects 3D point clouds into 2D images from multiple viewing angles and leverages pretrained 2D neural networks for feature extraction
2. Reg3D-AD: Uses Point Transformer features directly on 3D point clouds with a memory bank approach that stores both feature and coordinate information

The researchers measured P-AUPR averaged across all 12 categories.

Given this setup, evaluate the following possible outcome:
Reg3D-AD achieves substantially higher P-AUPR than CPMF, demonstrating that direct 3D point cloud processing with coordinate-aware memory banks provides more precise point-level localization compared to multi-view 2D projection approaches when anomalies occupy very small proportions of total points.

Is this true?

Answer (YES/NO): NO